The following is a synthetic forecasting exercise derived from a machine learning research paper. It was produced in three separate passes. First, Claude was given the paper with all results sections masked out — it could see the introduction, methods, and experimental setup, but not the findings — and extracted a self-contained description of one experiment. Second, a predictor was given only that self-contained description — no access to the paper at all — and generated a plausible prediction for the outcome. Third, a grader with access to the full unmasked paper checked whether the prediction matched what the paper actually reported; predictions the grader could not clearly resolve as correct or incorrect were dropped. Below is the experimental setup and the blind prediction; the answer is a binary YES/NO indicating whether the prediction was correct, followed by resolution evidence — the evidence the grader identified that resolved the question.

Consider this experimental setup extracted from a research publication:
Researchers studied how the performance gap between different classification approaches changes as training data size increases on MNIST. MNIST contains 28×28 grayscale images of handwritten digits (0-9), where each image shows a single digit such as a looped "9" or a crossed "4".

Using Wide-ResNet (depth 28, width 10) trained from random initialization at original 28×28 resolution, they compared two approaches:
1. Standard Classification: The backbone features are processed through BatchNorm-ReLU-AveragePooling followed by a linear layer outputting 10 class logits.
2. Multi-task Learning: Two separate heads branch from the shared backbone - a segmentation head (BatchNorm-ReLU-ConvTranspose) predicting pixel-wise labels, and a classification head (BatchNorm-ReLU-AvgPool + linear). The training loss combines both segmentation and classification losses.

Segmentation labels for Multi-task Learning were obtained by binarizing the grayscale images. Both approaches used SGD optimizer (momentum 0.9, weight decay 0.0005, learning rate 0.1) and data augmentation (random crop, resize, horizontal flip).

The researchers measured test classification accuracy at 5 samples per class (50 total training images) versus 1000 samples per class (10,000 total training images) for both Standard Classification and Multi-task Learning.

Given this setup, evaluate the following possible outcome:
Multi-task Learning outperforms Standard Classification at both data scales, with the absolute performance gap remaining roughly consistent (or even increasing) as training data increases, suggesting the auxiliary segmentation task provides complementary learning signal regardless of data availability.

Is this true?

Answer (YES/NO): NO